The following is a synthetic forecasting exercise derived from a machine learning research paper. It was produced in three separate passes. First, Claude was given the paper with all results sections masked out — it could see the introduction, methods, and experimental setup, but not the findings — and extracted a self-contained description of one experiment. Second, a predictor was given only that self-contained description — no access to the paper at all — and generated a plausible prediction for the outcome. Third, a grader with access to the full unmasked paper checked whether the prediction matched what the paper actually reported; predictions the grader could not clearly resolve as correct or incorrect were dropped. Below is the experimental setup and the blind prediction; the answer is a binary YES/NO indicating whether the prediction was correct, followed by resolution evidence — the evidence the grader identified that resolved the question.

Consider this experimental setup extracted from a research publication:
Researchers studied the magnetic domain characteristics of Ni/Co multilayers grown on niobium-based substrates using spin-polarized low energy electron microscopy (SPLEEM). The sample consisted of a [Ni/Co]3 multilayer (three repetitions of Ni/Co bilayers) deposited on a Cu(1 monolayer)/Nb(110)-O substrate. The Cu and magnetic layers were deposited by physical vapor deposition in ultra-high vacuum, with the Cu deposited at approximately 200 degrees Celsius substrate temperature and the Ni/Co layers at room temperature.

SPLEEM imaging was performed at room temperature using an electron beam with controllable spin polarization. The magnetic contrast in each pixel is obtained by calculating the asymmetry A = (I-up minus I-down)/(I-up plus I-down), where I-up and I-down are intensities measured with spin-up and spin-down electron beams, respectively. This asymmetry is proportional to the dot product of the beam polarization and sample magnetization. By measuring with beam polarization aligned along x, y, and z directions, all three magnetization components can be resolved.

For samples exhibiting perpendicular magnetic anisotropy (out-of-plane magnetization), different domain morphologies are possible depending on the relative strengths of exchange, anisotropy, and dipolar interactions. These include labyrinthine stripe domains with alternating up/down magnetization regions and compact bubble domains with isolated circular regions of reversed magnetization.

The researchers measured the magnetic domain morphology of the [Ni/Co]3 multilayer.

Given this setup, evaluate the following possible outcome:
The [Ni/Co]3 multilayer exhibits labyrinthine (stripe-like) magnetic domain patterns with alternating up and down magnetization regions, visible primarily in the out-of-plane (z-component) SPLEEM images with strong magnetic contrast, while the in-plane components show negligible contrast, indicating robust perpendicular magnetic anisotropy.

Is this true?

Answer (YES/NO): NO